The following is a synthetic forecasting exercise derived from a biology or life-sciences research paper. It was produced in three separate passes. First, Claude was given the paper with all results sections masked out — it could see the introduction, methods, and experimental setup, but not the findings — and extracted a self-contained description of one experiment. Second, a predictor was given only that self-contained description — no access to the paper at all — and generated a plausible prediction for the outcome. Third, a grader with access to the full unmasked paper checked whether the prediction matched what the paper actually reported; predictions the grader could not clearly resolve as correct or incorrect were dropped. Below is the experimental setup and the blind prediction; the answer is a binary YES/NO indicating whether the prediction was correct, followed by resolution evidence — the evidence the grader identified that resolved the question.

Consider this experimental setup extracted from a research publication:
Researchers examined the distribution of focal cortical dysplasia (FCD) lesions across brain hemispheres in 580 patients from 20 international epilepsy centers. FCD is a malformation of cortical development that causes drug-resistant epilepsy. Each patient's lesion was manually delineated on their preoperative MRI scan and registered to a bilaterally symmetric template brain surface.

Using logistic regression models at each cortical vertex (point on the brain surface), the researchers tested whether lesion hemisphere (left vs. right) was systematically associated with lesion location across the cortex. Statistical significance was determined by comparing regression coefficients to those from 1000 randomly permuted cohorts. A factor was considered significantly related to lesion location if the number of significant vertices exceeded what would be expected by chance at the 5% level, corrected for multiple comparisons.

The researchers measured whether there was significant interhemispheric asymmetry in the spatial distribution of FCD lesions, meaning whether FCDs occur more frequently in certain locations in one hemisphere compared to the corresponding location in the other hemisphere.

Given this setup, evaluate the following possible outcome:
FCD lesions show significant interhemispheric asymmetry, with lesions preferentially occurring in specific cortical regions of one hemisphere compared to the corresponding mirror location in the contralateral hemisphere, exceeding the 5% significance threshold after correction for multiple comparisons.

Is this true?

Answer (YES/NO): NO